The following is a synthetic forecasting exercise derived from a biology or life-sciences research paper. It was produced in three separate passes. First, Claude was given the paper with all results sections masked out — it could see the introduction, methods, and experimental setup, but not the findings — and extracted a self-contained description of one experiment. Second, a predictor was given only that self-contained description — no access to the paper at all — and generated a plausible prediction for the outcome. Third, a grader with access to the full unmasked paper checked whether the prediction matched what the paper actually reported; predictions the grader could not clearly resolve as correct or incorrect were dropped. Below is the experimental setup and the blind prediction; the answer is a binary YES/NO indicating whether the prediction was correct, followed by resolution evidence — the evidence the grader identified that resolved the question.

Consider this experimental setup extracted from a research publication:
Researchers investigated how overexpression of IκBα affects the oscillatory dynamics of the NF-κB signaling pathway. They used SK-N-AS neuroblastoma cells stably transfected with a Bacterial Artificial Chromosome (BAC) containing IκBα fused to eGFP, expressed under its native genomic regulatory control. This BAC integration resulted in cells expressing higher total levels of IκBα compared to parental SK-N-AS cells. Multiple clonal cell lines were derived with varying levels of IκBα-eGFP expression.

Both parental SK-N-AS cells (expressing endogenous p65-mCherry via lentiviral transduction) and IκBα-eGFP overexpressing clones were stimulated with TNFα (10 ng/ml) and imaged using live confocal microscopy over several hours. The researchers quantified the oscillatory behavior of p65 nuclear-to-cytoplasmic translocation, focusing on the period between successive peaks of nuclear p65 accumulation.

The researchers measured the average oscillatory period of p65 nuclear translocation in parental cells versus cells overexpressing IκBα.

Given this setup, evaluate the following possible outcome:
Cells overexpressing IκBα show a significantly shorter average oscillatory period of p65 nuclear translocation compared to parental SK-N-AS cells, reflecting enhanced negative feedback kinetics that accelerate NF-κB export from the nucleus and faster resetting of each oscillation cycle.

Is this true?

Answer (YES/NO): NO